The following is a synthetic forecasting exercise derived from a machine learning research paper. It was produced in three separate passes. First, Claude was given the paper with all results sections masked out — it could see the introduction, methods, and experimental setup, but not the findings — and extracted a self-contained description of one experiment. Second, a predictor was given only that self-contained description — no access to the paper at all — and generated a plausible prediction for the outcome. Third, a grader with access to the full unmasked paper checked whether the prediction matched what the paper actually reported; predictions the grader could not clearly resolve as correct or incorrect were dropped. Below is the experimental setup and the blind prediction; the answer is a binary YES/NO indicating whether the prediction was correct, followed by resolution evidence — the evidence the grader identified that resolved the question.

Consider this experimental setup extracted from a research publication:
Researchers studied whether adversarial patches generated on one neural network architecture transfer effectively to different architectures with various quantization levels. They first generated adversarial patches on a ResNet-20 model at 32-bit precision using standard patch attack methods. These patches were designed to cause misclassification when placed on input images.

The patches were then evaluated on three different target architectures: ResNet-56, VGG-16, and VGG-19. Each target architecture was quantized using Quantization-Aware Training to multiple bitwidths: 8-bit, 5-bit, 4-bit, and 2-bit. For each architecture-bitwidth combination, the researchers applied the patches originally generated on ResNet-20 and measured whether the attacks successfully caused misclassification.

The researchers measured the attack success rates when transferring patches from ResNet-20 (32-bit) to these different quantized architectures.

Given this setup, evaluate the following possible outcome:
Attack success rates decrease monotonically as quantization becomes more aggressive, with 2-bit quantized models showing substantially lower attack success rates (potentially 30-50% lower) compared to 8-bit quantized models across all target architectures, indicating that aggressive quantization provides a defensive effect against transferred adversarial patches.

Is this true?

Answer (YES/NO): NO